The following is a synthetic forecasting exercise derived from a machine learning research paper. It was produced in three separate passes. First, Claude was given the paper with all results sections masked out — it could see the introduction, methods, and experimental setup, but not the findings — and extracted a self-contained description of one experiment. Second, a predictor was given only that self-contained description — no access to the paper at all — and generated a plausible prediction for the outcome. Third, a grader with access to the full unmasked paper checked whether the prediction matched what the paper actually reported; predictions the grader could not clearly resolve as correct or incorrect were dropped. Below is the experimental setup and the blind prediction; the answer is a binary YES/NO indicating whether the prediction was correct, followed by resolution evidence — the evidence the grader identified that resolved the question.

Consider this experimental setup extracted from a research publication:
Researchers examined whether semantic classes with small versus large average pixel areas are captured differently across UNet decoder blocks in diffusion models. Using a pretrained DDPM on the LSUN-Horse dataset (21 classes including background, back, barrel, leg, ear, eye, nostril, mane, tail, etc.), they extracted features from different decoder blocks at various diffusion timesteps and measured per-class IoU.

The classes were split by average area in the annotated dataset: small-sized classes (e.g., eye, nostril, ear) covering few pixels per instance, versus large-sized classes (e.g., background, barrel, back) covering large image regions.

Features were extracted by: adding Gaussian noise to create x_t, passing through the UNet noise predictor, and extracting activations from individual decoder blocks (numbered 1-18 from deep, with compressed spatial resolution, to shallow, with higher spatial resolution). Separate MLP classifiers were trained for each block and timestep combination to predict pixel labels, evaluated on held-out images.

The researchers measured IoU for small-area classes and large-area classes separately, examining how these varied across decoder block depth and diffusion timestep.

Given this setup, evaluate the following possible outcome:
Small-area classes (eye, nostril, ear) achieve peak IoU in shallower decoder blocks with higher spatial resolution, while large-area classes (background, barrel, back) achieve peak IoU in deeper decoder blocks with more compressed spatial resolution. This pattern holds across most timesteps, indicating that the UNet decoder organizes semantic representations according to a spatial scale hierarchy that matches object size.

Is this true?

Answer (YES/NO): NO